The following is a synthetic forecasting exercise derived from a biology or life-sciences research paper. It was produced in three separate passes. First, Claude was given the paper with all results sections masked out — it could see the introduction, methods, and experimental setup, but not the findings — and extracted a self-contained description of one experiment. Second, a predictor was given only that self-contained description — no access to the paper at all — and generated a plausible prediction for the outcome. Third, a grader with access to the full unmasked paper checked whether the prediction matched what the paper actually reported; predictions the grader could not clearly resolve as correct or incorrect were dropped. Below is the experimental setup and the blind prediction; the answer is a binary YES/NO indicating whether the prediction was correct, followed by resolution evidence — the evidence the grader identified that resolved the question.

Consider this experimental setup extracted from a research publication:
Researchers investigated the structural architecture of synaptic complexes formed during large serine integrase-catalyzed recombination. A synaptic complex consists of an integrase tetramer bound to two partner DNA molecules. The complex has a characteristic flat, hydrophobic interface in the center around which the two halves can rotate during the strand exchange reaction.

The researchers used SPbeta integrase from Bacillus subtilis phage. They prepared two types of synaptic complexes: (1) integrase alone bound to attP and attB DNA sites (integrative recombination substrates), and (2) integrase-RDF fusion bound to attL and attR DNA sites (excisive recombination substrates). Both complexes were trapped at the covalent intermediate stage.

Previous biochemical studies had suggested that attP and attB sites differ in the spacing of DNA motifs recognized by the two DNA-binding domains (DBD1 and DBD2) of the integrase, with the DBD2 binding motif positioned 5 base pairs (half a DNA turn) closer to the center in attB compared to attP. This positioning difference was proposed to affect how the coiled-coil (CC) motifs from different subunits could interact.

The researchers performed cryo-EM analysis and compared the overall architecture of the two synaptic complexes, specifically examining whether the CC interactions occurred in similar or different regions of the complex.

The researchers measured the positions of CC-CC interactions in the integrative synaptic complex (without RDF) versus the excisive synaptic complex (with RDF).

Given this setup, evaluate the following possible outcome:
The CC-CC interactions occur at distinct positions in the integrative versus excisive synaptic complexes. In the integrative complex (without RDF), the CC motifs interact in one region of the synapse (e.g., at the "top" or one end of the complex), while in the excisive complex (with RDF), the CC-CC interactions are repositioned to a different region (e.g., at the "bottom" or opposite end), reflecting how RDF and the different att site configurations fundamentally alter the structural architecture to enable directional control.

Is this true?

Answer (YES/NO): YES